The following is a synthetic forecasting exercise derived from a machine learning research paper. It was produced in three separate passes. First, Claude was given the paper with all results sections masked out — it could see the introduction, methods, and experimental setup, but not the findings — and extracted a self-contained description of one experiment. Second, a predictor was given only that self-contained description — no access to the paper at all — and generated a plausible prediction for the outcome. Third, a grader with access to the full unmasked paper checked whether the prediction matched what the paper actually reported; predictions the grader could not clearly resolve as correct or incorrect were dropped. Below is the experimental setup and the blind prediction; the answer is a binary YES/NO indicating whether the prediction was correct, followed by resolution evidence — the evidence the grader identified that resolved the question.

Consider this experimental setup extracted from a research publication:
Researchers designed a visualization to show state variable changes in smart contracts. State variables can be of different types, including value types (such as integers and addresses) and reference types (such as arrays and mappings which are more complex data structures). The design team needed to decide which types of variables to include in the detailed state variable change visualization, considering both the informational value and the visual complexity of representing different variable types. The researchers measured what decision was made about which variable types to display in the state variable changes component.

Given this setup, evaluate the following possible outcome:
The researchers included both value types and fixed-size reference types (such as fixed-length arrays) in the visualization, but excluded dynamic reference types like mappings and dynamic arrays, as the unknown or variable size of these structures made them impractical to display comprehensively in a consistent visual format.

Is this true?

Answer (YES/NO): NO